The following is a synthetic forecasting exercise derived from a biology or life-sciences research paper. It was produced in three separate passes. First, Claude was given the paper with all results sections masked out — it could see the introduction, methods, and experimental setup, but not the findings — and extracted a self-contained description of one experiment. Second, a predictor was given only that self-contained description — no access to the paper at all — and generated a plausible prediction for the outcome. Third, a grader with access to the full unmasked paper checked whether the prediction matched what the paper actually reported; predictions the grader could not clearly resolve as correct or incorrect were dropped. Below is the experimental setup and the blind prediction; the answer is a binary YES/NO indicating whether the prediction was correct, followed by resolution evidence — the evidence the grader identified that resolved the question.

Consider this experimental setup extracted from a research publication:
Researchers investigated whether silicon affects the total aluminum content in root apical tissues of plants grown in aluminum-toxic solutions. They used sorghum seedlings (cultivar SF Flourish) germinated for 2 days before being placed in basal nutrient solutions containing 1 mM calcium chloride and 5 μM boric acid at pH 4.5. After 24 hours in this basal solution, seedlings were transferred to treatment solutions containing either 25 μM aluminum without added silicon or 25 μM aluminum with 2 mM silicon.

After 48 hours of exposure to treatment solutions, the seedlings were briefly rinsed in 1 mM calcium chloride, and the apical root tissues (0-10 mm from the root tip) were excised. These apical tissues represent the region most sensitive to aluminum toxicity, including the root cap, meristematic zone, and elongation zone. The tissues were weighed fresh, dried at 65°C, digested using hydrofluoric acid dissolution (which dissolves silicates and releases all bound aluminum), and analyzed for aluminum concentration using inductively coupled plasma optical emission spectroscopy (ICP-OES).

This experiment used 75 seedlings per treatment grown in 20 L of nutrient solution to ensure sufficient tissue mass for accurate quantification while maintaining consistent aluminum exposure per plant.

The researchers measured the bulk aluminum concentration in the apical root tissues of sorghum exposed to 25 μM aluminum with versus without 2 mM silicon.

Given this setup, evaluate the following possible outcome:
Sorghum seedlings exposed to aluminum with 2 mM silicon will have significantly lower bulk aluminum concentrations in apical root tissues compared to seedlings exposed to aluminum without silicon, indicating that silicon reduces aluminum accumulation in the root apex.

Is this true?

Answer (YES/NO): NO